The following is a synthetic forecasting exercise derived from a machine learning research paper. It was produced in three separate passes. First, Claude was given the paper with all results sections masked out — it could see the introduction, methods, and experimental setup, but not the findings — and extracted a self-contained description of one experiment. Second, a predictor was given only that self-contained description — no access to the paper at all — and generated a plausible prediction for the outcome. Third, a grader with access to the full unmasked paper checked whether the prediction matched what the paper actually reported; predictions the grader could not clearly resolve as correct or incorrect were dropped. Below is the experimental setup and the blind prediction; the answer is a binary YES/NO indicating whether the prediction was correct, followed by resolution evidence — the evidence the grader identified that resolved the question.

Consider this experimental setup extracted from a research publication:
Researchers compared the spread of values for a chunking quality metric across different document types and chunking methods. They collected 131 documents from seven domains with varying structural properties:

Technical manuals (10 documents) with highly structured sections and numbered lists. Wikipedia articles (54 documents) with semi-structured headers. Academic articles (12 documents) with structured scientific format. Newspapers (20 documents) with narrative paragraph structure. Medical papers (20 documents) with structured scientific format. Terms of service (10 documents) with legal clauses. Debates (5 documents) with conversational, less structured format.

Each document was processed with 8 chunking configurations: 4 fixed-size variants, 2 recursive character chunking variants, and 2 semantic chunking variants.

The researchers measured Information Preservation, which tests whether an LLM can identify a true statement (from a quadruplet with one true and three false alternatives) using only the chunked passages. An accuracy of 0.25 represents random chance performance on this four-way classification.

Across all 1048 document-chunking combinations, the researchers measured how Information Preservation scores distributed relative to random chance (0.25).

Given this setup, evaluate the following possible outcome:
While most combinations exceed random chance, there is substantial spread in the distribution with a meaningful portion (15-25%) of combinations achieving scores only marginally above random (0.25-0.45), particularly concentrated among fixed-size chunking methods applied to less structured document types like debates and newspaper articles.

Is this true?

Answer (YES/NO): NO